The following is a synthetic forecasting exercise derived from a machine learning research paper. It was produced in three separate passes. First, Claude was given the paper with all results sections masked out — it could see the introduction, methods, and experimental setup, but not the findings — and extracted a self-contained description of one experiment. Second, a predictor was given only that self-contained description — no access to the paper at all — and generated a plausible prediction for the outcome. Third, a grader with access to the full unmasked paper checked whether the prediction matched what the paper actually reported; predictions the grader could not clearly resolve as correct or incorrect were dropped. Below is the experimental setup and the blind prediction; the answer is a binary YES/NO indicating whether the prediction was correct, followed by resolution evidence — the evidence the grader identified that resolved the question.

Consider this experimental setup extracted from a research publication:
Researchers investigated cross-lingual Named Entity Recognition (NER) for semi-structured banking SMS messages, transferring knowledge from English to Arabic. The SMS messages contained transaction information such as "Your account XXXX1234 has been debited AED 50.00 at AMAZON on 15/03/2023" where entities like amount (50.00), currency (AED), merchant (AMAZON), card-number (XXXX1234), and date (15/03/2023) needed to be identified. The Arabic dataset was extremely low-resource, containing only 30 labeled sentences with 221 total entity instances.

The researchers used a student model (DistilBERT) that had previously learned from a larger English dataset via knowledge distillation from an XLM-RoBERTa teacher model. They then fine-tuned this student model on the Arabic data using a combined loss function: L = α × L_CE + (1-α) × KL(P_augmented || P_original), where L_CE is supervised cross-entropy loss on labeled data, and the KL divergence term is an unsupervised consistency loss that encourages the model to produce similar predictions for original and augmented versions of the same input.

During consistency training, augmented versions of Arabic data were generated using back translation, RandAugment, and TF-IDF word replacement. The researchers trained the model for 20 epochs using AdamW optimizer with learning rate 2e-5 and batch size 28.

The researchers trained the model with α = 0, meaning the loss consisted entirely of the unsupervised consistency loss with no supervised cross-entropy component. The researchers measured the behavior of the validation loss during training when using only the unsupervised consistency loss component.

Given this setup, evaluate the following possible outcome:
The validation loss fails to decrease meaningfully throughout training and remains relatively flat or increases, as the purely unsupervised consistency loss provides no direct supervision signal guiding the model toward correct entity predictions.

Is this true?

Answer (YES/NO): YES